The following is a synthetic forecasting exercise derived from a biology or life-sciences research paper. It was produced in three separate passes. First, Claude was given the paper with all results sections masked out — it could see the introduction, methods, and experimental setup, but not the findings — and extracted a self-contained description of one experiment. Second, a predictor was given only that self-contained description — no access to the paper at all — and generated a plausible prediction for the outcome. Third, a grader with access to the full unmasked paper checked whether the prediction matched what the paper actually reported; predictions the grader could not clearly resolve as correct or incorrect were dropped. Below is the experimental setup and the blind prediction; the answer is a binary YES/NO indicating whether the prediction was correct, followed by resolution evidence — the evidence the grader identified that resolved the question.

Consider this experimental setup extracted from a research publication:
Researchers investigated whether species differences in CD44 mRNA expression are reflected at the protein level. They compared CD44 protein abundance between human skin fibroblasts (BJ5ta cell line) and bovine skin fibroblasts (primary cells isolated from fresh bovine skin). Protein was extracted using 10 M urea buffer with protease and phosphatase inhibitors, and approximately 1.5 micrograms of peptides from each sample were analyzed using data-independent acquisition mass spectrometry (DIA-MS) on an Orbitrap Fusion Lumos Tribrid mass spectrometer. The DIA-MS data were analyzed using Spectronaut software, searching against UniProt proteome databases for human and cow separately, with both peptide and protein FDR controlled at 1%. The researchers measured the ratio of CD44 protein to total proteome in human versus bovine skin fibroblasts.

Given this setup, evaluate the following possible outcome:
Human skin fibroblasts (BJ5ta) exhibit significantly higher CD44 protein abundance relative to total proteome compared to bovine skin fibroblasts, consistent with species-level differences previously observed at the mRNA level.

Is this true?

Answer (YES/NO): YES